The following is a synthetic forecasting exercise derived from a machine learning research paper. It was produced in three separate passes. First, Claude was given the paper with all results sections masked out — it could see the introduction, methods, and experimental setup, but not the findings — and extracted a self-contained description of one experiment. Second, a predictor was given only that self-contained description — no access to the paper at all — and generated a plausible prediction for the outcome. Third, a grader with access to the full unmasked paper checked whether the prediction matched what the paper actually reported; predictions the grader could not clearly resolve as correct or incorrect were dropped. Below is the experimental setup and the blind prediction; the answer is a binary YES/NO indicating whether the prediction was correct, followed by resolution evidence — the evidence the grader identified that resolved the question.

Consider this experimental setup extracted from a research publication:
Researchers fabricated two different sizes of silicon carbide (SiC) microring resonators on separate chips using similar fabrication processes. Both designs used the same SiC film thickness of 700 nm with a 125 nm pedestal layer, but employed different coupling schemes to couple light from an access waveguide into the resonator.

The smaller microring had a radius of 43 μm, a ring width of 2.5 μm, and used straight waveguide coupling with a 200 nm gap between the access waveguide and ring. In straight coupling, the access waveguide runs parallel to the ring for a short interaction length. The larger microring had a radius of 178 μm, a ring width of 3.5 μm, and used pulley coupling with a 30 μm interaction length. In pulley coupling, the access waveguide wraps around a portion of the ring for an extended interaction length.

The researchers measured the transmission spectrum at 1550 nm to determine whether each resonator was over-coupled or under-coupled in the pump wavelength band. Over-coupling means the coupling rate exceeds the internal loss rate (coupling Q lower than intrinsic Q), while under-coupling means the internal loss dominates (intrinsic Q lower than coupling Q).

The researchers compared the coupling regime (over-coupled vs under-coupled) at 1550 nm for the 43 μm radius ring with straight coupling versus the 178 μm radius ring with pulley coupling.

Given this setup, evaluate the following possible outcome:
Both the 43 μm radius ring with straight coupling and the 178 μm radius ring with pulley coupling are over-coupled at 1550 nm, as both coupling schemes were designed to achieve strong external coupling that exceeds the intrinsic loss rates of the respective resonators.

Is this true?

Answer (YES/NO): NO